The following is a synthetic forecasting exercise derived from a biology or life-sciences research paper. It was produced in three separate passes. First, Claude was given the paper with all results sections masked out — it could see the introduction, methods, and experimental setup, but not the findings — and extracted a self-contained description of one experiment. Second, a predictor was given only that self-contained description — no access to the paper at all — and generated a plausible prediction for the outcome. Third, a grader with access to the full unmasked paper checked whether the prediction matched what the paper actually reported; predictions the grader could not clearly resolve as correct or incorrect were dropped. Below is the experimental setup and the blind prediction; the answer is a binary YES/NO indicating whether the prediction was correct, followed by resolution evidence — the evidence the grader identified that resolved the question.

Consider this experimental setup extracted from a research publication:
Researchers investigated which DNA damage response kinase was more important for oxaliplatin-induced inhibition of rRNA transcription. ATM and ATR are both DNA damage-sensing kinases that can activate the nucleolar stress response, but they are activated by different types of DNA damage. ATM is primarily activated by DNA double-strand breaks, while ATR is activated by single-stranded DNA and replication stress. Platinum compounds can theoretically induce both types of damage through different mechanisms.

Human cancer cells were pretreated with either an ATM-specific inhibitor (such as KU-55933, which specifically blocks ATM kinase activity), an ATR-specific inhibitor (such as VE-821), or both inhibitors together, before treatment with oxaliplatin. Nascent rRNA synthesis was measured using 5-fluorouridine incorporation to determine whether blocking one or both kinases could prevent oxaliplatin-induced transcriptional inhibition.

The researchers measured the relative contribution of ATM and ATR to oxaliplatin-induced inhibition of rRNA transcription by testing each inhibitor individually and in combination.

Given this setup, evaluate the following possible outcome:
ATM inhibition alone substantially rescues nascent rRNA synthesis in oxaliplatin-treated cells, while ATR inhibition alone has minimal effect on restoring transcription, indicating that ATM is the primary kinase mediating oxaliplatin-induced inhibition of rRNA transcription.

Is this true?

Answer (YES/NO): NO